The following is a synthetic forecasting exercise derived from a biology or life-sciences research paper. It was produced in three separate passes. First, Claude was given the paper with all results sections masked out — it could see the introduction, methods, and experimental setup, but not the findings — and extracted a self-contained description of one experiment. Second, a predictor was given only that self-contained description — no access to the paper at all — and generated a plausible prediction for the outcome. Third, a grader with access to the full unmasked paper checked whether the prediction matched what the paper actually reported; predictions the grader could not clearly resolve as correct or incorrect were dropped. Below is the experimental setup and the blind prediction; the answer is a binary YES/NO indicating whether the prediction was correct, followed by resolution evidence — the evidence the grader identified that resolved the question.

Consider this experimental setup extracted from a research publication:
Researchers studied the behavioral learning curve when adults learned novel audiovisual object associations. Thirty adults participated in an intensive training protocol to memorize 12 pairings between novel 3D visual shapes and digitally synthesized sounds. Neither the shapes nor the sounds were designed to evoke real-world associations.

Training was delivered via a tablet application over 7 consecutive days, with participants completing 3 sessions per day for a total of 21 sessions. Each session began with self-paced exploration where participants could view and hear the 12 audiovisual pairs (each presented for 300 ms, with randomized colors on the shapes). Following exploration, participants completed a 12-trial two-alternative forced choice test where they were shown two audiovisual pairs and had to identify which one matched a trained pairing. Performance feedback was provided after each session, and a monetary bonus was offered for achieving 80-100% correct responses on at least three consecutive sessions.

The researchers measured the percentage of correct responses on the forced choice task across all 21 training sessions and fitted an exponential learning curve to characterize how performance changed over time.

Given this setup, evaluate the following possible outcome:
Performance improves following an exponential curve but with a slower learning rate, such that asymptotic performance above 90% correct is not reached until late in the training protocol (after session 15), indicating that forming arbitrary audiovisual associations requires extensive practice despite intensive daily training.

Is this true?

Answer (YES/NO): NO